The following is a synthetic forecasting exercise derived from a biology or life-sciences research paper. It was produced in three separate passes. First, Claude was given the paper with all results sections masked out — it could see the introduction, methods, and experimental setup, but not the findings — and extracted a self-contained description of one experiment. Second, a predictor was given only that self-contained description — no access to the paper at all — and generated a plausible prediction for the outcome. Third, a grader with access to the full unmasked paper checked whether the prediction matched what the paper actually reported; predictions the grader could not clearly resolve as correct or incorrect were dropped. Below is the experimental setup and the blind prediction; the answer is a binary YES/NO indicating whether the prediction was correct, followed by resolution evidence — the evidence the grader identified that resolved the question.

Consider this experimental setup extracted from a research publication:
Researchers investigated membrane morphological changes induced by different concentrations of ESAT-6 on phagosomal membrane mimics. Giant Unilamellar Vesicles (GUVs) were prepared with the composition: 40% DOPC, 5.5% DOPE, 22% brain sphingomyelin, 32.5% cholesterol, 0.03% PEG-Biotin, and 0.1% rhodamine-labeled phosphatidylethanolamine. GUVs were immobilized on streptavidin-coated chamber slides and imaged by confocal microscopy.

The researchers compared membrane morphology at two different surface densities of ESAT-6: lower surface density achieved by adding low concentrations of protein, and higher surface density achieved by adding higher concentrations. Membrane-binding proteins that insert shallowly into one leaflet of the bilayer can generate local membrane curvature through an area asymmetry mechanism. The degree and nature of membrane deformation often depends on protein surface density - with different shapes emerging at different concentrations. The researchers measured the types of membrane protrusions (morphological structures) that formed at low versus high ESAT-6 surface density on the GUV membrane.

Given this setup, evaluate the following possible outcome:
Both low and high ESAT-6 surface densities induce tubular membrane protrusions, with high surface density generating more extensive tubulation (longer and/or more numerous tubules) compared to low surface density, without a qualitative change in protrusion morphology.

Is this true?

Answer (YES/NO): NO